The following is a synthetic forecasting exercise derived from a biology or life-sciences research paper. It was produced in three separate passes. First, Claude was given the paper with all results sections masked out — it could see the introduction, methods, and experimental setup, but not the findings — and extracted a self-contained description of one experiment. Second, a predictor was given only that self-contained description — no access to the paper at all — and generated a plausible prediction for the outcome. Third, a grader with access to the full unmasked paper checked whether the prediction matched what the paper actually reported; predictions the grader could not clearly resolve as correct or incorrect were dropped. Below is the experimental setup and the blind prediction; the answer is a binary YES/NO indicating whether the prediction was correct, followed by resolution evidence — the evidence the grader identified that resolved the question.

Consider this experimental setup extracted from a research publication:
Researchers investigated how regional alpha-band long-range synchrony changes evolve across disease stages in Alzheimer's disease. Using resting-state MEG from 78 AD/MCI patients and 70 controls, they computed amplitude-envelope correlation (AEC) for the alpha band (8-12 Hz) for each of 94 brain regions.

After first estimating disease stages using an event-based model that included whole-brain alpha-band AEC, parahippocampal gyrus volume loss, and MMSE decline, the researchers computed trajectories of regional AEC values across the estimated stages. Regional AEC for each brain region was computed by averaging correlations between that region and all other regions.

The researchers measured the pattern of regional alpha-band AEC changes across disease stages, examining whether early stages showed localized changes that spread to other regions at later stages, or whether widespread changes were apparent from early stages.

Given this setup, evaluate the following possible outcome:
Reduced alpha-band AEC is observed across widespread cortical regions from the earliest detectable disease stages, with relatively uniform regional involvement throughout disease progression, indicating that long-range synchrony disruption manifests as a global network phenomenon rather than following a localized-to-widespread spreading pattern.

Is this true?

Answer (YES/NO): NO